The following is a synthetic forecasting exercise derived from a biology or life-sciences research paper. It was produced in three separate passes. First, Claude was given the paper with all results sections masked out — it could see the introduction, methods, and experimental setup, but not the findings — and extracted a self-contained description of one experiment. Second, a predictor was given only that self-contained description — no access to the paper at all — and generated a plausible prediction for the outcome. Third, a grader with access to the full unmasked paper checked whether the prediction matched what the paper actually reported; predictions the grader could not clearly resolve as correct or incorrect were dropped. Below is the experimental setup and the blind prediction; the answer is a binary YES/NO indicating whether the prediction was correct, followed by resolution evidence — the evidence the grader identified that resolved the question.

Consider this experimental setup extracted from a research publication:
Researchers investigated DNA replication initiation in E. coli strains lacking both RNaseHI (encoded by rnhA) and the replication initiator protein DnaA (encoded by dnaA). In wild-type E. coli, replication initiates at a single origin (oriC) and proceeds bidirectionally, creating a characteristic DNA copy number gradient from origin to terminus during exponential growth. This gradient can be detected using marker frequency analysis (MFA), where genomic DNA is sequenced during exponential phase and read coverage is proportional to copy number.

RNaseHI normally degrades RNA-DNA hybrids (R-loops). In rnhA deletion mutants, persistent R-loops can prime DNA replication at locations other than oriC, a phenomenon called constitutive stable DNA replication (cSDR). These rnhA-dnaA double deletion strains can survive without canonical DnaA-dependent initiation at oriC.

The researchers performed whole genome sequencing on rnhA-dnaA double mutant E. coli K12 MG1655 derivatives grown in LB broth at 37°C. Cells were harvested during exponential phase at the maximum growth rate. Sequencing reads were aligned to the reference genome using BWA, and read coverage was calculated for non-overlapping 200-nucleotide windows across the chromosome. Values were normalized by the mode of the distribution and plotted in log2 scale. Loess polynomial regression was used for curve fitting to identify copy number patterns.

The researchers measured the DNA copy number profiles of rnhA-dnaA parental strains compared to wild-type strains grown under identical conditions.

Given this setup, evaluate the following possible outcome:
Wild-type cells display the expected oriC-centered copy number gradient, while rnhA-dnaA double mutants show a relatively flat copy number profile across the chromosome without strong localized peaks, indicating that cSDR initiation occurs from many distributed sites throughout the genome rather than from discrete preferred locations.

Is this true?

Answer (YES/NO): NO